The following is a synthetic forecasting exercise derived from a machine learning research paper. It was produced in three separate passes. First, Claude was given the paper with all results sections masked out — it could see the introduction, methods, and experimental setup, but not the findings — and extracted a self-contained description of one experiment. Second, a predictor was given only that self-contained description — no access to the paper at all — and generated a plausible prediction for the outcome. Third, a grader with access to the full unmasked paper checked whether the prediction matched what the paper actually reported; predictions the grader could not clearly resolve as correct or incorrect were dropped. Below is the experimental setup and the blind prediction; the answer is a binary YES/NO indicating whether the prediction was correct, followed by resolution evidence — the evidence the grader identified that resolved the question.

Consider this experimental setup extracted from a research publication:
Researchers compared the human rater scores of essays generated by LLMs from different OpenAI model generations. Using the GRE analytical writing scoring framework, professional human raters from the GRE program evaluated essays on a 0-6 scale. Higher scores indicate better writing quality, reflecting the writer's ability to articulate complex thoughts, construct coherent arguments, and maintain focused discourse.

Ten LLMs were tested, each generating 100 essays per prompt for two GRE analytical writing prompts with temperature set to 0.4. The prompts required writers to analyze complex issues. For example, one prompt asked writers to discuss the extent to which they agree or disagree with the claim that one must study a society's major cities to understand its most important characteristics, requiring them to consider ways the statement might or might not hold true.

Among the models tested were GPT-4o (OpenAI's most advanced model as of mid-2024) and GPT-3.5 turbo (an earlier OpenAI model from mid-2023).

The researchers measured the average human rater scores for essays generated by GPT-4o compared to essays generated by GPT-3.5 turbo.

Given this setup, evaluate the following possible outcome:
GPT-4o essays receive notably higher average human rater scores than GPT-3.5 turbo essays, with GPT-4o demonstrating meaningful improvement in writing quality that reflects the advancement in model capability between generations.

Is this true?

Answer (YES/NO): YES